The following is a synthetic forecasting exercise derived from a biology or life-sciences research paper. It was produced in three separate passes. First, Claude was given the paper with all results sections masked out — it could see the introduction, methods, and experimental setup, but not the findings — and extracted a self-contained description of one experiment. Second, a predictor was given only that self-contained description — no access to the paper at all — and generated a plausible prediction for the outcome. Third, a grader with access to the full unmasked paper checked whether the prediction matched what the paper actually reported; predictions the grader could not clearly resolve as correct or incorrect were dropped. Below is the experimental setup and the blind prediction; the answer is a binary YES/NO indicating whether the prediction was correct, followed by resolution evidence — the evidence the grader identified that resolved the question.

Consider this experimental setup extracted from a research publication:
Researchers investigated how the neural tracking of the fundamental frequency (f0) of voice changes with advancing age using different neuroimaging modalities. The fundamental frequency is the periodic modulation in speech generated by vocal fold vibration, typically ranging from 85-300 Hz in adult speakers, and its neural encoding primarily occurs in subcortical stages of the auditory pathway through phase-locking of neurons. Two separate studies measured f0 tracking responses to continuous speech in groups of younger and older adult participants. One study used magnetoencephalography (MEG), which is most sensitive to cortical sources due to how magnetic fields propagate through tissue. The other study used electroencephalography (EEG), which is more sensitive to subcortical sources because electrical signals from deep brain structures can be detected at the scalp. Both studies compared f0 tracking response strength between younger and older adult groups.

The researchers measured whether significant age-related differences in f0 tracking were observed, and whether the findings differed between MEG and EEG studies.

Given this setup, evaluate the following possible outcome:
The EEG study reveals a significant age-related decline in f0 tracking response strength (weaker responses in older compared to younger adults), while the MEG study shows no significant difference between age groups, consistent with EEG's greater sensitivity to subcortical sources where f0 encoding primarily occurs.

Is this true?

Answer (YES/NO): YES